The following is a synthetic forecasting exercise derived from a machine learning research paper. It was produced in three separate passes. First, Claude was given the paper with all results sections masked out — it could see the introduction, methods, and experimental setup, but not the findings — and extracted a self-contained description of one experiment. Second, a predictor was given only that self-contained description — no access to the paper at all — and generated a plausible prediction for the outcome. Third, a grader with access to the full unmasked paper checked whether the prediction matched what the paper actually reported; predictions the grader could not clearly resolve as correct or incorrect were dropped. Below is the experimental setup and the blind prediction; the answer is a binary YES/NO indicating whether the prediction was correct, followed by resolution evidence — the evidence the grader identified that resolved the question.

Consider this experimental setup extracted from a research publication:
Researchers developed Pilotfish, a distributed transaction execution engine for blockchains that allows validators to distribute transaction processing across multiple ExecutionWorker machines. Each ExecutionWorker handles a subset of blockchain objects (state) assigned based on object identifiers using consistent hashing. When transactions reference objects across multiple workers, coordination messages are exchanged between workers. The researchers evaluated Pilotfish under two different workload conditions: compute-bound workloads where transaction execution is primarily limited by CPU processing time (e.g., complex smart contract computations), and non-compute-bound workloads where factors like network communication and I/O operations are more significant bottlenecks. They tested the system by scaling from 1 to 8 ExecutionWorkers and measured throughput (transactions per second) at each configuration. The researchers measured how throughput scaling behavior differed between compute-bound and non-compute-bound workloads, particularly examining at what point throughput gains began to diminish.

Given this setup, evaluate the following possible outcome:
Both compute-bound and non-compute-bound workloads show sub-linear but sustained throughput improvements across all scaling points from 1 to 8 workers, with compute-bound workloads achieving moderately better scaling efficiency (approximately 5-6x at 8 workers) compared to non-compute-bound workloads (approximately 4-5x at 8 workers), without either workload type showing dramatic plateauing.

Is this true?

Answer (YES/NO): NO